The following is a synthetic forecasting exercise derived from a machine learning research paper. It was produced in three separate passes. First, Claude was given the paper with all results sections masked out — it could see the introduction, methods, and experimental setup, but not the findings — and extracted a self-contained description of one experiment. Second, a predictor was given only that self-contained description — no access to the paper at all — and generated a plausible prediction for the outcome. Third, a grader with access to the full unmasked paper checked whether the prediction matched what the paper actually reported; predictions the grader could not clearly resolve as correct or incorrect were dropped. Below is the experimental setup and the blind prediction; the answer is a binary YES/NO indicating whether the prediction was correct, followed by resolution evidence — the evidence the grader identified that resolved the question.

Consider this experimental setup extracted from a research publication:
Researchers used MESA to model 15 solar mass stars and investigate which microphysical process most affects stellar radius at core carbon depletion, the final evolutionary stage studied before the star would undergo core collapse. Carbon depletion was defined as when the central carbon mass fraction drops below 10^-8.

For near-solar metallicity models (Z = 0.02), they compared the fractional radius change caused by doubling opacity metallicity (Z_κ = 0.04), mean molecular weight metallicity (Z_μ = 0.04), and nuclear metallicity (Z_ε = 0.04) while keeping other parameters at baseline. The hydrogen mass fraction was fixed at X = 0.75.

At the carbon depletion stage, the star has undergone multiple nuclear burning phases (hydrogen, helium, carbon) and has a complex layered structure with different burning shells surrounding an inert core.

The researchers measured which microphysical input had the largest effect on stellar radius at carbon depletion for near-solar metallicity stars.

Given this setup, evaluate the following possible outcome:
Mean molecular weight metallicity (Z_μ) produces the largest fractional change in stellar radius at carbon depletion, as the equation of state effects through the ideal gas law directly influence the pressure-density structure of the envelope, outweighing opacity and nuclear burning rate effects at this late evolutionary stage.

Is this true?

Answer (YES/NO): NO